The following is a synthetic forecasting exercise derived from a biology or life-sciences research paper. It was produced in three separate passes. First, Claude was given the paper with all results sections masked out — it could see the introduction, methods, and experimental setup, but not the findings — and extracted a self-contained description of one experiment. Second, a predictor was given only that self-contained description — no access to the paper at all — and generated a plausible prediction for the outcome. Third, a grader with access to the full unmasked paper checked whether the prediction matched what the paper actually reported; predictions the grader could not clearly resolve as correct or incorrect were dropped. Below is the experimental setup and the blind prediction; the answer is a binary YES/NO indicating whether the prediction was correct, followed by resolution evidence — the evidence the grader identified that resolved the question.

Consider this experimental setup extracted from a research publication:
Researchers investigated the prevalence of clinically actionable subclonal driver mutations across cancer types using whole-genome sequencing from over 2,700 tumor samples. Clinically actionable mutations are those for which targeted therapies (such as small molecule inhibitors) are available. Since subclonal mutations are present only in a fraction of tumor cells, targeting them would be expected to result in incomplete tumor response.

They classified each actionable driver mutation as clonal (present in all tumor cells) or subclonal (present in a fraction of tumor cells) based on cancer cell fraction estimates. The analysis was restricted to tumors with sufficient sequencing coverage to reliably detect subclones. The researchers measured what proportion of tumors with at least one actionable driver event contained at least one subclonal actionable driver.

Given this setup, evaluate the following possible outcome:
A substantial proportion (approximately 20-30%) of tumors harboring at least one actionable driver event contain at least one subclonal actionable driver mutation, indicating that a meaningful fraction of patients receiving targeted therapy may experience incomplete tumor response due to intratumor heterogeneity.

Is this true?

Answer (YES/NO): YES